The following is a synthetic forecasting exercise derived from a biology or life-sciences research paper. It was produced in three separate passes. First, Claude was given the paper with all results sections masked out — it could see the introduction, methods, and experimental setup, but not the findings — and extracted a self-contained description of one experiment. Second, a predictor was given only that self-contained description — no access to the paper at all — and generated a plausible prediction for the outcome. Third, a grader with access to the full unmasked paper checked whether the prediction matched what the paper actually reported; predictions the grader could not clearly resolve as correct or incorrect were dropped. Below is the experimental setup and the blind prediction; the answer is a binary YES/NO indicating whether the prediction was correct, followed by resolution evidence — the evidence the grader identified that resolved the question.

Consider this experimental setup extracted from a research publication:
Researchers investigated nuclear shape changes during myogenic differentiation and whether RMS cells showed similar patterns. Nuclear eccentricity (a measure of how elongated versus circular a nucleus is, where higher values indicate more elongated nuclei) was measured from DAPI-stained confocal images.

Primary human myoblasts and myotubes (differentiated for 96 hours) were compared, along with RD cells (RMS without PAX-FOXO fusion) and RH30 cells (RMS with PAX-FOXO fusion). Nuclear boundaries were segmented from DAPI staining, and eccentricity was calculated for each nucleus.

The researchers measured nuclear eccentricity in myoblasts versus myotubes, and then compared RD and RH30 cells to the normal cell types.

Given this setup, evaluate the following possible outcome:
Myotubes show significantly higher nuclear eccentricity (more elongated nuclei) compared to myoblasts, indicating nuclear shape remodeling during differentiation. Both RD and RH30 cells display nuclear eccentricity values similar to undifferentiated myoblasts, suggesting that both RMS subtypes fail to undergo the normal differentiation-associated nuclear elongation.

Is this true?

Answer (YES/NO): YES